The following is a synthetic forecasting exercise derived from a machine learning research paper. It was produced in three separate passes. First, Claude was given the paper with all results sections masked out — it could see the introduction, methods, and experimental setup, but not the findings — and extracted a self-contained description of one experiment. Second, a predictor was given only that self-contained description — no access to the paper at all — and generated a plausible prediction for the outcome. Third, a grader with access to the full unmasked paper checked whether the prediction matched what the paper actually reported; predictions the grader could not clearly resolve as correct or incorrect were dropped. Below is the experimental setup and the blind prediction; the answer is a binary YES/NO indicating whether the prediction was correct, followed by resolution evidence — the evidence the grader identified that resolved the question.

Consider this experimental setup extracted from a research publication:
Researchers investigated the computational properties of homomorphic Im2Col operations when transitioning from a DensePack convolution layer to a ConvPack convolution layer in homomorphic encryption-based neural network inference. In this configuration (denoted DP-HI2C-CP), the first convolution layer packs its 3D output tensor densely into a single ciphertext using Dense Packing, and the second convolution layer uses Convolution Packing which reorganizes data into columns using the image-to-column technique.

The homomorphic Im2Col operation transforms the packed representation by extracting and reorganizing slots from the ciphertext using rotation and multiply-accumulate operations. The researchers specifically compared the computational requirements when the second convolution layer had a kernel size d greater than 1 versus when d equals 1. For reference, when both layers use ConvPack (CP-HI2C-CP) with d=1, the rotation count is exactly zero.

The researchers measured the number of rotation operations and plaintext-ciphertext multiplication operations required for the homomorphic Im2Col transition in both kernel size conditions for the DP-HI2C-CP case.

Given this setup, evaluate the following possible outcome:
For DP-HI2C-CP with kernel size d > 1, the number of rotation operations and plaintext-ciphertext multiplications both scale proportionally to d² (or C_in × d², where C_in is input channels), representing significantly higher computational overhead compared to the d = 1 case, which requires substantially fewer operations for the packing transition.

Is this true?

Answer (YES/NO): NO